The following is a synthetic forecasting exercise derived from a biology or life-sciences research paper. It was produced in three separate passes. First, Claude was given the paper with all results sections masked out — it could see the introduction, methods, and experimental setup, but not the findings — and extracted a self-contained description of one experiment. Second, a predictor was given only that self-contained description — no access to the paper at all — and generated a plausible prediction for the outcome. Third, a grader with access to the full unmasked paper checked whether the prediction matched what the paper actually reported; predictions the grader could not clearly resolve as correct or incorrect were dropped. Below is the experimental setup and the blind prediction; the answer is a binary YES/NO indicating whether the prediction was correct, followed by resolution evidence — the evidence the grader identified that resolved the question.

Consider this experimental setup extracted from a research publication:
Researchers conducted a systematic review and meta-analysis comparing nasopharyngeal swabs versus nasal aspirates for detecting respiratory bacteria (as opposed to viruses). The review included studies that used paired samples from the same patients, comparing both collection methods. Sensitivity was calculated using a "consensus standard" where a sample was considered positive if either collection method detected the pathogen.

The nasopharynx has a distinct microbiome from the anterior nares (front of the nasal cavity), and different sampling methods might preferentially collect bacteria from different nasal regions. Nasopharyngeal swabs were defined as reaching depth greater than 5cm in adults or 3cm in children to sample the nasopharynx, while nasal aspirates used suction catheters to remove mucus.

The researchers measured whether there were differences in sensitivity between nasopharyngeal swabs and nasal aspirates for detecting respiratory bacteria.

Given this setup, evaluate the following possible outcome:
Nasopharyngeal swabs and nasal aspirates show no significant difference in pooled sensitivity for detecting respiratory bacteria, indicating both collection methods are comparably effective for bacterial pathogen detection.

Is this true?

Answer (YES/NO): YES